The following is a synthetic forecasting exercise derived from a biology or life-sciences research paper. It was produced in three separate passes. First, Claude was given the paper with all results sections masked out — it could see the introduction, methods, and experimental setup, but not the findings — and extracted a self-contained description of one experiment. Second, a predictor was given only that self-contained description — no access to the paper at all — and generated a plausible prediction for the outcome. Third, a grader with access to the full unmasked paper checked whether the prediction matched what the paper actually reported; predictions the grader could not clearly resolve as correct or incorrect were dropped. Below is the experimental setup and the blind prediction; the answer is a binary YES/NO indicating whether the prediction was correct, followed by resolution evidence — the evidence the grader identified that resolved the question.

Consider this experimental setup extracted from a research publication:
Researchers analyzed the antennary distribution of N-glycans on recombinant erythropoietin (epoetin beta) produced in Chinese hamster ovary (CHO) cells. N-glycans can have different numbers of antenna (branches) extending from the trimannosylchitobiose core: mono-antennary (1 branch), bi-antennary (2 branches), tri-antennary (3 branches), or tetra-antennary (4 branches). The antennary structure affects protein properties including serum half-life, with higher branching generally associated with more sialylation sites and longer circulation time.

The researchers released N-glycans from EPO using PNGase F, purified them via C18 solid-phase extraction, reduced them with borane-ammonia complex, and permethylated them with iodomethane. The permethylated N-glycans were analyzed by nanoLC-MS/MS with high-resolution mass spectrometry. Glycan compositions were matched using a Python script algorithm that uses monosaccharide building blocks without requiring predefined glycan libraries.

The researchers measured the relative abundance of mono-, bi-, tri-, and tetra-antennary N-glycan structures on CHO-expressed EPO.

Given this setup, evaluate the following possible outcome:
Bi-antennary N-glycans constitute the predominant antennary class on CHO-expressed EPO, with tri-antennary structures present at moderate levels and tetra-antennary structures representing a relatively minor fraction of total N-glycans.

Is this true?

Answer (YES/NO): NO